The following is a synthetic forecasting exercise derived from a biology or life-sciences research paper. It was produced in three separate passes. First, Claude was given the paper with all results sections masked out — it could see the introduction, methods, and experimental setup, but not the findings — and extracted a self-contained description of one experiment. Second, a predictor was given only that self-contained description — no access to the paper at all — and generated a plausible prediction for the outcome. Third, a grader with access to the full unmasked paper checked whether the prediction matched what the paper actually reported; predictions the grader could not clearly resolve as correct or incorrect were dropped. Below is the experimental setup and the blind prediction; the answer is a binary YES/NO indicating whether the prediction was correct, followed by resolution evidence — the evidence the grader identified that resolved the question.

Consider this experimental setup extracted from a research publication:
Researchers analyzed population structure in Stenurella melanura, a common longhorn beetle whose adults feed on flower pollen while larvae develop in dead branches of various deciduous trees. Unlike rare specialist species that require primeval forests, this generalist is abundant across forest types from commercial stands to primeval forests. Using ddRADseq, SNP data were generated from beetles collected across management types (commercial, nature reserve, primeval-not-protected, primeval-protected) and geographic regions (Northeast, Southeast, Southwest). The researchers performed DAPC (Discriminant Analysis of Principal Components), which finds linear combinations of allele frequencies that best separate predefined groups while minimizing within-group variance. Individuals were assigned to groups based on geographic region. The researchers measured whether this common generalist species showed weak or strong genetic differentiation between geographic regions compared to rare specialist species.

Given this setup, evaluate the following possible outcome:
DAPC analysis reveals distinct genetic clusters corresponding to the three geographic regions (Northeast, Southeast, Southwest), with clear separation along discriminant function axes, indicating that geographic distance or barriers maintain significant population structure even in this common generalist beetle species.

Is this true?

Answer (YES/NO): YES